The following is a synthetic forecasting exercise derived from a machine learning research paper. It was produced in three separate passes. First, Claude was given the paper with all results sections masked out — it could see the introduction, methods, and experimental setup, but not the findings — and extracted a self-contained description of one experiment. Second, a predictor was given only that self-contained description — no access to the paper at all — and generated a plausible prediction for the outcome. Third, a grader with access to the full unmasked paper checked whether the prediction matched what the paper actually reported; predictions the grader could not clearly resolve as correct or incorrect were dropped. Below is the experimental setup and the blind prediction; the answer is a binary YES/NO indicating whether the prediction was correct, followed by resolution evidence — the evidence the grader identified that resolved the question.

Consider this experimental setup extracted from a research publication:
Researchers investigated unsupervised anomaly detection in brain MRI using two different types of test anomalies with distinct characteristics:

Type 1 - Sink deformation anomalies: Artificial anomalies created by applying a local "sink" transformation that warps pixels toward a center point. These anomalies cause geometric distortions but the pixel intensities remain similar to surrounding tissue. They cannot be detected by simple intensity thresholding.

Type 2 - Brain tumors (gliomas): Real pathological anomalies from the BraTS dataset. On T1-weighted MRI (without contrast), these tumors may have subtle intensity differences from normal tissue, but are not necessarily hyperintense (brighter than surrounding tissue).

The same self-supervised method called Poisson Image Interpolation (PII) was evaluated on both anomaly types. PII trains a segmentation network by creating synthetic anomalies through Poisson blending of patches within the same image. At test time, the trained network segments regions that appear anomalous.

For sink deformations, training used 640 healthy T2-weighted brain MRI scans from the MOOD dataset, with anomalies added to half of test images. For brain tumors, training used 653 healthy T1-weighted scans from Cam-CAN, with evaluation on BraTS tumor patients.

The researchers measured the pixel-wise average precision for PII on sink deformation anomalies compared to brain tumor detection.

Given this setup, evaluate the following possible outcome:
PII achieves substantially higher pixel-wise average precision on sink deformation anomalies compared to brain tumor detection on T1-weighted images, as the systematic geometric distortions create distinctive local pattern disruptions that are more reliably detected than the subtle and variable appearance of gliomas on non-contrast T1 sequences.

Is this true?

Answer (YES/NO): YES